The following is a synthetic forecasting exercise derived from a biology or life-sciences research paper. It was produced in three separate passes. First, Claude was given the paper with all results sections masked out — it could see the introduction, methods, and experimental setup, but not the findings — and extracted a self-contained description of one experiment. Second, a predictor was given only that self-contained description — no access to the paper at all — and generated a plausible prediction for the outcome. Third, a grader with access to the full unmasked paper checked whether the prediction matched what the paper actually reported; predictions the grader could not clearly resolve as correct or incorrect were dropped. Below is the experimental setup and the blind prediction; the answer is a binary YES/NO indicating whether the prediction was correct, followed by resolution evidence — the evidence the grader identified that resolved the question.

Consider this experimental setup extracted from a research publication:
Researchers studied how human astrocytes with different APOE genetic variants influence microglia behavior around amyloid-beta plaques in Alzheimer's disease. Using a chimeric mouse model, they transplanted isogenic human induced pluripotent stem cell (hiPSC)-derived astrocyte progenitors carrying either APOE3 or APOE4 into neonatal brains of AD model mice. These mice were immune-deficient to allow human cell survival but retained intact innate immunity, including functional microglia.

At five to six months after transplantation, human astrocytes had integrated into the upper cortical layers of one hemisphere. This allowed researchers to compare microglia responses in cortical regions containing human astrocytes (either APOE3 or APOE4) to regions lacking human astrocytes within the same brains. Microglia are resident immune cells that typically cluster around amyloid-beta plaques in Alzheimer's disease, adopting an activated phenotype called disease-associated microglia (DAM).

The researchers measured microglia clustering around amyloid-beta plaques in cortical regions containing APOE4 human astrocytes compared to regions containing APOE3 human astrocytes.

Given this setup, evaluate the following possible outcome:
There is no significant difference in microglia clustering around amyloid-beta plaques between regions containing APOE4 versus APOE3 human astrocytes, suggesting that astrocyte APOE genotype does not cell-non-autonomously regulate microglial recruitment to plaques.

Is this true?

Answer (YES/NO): NO